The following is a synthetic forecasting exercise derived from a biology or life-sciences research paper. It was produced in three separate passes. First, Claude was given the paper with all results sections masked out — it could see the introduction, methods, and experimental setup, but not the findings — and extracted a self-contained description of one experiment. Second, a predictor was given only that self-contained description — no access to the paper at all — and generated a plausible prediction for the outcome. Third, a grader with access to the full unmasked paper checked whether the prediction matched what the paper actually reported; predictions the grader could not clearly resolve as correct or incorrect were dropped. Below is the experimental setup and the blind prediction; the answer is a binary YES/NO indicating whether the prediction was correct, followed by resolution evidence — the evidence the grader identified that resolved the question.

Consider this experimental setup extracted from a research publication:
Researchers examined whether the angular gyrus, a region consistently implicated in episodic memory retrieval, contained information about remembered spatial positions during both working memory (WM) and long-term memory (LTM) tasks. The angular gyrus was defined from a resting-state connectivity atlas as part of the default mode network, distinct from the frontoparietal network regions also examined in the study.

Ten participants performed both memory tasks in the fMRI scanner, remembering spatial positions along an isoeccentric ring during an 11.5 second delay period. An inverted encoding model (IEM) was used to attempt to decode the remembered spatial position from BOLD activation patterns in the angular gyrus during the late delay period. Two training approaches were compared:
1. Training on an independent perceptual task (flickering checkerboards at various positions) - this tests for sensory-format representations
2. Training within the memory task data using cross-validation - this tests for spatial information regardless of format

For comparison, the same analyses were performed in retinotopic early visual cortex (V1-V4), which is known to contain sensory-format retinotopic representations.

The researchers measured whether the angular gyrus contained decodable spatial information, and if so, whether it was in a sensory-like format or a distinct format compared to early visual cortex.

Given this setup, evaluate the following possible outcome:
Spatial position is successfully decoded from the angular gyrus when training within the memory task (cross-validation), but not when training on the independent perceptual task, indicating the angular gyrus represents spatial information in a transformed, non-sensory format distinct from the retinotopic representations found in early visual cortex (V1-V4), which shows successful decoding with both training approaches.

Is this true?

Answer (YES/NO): NO